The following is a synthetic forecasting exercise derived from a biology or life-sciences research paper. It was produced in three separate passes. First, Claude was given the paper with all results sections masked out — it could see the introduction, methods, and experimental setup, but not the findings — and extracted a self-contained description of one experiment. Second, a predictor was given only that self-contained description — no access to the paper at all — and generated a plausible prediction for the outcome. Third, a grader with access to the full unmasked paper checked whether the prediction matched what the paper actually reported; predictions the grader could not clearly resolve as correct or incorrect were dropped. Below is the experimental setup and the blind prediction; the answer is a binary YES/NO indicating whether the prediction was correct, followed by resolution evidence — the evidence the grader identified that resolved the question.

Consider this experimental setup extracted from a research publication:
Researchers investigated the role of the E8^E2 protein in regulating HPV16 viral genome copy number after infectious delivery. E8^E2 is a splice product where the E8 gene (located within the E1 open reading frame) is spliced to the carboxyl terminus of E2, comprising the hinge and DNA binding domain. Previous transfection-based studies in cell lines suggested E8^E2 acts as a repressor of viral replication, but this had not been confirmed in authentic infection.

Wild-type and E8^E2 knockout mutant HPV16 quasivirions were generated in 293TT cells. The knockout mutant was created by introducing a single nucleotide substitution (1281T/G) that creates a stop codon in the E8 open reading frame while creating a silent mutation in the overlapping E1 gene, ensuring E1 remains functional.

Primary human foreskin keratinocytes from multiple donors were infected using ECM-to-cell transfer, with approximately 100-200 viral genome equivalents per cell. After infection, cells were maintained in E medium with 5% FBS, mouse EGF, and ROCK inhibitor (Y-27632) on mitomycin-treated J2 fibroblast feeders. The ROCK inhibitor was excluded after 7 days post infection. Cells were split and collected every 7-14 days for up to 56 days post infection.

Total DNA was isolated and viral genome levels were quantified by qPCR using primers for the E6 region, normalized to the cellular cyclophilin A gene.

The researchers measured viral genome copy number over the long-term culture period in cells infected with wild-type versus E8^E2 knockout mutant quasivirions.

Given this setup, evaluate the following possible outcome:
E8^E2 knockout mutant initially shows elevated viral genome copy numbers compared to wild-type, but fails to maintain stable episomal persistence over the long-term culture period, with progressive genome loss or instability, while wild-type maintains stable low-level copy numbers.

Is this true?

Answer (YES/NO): NO